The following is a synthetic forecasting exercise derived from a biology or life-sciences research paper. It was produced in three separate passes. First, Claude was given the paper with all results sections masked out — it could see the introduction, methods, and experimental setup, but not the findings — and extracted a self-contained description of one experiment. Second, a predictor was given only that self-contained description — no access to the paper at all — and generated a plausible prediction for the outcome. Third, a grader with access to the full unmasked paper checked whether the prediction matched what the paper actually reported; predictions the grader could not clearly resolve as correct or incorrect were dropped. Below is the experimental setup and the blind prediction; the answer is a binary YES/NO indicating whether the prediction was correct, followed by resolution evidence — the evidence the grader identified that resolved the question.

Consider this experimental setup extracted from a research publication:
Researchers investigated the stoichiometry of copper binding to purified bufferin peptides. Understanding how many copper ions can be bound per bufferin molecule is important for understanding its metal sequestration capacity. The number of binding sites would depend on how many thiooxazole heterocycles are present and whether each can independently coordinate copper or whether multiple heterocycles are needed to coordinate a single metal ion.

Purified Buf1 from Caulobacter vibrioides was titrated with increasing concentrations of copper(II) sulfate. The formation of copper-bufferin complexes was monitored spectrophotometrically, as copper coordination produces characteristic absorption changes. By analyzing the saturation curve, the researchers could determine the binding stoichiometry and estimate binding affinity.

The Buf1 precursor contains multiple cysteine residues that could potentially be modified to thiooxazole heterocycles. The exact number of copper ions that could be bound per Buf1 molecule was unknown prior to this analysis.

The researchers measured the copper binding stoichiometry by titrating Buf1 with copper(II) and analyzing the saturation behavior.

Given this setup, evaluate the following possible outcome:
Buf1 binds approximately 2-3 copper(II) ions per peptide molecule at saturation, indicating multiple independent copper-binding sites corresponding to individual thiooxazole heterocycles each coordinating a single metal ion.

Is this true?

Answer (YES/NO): NO